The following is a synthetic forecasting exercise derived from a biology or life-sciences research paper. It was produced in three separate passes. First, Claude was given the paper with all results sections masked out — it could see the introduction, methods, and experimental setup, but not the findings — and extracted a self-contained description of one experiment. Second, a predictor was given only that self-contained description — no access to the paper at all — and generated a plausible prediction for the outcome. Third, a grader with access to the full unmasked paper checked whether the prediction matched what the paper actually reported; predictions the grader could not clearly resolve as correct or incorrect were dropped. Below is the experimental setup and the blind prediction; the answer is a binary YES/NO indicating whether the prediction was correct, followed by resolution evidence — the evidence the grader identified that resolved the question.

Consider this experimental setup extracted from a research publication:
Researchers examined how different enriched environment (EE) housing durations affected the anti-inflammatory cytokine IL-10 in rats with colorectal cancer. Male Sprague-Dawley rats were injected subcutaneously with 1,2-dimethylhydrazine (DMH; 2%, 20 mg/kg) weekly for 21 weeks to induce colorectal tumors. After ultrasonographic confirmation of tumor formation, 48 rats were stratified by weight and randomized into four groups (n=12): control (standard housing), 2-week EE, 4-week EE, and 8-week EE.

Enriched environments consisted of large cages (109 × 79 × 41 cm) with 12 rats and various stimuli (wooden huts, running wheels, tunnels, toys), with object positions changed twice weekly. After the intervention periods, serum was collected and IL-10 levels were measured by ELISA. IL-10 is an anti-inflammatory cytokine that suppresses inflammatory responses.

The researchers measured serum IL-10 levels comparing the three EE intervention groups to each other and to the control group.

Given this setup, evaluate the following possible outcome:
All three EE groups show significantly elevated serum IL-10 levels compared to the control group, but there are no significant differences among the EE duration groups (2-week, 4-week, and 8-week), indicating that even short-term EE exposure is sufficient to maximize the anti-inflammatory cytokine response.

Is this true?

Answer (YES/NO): NO